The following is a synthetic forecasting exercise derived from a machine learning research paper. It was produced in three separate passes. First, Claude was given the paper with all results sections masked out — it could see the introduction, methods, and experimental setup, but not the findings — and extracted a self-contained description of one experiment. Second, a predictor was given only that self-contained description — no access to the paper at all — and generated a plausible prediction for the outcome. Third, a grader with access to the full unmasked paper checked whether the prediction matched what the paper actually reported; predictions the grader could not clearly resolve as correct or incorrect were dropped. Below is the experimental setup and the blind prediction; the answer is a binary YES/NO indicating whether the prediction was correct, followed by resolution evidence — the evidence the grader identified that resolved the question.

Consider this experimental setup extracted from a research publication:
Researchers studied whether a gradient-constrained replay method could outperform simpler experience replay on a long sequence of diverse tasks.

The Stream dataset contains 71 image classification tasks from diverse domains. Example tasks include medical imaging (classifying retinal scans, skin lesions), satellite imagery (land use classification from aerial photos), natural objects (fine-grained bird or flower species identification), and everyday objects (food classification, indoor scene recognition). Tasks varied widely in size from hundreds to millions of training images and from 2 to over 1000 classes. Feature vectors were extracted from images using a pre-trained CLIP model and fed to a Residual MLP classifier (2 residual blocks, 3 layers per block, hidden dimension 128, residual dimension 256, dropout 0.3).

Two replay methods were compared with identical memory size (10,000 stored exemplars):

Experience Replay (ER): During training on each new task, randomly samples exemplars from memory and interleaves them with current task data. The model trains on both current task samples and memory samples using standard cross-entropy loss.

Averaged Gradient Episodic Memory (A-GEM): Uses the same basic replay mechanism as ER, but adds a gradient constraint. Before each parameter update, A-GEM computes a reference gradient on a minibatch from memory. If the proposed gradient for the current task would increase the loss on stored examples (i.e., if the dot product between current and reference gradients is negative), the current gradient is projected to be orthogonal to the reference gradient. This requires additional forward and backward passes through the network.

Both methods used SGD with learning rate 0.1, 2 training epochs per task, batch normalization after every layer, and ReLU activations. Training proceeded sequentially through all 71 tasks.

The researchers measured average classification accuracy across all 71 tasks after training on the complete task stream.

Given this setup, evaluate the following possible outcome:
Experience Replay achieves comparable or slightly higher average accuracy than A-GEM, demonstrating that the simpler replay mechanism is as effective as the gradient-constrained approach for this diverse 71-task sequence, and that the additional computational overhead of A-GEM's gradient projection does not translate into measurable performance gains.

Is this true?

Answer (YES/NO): NO